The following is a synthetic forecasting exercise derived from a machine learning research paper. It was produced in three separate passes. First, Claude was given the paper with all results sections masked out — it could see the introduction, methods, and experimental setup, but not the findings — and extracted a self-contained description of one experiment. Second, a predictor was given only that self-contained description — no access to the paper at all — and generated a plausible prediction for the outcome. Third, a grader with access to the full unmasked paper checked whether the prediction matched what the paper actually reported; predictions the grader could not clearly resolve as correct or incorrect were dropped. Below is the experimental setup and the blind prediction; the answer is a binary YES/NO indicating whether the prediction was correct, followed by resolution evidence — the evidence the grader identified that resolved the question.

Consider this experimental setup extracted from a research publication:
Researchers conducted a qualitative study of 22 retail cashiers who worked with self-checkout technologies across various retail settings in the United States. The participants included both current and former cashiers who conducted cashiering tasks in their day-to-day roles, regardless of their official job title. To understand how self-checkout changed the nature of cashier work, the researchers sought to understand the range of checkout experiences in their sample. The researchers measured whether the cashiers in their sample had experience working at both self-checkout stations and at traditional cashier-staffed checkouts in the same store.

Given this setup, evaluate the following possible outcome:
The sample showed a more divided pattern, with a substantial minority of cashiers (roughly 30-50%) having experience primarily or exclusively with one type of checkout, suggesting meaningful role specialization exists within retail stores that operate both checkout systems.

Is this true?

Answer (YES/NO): NO